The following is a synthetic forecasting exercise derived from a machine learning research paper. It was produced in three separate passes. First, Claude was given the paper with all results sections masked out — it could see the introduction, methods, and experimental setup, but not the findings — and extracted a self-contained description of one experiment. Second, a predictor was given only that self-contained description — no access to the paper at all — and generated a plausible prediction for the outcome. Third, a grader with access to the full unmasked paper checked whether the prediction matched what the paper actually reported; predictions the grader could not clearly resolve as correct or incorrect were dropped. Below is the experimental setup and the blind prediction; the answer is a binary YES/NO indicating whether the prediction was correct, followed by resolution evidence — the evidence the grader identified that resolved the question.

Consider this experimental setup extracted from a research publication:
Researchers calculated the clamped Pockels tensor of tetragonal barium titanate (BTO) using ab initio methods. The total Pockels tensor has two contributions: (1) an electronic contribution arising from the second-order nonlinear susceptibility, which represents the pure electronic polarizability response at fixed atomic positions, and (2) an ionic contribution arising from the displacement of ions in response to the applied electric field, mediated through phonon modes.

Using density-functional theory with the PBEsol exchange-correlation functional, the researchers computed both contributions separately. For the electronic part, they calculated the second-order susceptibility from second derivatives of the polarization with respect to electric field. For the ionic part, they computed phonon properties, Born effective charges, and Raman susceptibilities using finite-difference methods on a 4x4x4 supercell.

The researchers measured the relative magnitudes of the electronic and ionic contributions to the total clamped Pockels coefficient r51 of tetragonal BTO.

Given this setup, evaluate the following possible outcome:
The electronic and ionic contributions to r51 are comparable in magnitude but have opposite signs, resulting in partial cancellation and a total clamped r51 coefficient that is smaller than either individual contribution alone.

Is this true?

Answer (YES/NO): NO